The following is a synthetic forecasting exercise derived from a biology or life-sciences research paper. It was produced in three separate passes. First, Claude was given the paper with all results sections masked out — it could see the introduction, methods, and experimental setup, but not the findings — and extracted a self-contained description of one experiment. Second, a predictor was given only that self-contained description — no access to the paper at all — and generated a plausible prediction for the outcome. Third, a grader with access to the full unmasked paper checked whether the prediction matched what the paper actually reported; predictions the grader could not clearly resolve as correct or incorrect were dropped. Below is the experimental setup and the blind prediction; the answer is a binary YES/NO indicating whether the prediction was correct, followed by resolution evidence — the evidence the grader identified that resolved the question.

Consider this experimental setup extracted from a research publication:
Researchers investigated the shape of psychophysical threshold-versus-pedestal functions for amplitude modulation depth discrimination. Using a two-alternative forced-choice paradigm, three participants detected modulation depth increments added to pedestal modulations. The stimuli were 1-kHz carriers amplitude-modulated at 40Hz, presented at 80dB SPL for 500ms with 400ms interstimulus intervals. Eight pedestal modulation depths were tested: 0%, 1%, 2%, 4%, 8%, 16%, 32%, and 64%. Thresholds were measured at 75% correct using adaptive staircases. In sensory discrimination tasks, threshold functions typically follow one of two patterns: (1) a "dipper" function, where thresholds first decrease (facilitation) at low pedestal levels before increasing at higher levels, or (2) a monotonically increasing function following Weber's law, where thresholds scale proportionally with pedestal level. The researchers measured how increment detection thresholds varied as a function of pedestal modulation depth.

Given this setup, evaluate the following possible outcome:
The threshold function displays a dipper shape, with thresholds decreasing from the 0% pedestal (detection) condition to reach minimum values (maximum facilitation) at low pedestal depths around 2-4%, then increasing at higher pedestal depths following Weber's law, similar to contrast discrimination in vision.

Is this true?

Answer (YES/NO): NO